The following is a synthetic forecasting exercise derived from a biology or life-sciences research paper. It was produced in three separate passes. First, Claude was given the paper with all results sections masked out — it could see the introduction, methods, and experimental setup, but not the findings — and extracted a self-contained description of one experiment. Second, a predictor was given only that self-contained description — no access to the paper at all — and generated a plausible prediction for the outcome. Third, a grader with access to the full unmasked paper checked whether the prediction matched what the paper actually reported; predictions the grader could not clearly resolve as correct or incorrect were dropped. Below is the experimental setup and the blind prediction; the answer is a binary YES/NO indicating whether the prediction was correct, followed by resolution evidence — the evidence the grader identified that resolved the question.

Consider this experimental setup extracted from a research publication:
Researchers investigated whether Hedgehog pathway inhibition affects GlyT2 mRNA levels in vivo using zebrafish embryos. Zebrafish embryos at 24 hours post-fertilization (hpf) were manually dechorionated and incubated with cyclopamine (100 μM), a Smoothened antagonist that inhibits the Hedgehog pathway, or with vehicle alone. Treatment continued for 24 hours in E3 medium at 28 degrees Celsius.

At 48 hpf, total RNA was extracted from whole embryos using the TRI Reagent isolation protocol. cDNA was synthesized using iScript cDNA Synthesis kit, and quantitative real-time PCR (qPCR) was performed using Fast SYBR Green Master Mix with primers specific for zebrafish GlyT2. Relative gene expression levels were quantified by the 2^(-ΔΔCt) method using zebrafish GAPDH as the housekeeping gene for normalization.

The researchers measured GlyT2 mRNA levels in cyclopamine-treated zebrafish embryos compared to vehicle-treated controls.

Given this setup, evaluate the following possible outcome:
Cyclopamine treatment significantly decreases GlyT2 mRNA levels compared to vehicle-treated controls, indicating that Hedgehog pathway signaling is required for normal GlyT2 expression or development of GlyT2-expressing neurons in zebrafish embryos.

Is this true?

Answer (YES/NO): NO